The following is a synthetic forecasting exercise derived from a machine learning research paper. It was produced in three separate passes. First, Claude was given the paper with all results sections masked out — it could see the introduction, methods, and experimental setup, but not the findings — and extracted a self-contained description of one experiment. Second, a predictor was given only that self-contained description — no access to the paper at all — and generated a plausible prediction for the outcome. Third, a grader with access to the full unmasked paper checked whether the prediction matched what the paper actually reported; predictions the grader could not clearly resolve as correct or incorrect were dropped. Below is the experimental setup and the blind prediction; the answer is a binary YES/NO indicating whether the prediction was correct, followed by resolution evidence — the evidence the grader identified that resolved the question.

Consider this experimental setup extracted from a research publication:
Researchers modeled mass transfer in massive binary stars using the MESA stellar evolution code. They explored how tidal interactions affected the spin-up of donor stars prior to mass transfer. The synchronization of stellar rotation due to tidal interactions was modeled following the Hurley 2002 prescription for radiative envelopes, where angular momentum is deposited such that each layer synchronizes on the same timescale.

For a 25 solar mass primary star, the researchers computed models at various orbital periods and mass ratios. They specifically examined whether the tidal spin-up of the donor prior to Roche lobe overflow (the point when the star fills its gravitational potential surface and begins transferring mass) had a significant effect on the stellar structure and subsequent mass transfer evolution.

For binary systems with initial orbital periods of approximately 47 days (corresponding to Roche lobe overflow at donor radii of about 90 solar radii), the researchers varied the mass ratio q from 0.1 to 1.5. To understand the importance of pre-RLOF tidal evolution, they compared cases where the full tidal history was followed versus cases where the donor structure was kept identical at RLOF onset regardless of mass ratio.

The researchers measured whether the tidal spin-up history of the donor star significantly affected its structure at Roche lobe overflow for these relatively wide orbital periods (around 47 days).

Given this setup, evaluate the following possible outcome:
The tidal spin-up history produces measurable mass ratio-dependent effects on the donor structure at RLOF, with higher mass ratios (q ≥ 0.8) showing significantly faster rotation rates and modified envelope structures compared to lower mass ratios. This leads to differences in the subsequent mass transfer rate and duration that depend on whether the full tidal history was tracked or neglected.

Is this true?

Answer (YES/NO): NO